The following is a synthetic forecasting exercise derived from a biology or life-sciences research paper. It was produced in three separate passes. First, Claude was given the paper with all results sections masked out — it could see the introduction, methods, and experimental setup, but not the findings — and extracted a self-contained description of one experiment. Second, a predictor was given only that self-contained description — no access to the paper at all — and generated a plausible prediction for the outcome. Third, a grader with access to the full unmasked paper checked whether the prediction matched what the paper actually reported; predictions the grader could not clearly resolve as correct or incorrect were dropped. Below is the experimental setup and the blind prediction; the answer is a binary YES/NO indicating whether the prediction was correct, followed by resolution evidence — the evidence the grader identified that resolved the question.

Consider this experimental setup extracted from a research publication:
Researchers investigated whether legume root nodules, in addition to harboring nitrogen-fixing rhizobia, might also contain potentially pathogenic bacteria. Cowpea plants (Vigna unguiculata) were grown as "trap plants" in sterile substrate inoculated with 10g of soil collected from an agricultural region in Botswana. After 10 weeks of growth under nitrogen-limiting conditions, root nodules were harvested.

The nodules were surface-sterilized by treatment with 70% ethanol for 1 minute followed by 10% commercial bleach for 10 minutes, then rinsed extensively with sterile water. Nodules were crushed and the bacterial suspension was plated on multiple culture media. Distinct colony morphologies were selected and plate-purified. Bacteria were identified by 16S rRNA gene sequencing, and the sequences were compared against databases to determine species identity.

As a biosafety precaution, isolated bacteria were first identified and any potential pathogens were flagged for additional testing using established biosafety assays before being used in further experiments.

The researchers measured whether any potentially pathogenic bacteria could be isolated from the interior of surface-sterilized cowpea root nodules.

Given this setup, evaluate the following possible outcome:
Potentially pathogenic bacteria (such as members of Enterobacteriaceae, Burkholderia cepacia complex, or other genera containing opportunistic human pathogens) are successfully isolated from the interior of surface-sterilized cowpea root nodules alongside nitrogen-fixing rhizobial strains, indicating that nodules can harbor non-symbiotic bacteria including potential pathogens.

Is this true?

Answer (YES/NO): YES